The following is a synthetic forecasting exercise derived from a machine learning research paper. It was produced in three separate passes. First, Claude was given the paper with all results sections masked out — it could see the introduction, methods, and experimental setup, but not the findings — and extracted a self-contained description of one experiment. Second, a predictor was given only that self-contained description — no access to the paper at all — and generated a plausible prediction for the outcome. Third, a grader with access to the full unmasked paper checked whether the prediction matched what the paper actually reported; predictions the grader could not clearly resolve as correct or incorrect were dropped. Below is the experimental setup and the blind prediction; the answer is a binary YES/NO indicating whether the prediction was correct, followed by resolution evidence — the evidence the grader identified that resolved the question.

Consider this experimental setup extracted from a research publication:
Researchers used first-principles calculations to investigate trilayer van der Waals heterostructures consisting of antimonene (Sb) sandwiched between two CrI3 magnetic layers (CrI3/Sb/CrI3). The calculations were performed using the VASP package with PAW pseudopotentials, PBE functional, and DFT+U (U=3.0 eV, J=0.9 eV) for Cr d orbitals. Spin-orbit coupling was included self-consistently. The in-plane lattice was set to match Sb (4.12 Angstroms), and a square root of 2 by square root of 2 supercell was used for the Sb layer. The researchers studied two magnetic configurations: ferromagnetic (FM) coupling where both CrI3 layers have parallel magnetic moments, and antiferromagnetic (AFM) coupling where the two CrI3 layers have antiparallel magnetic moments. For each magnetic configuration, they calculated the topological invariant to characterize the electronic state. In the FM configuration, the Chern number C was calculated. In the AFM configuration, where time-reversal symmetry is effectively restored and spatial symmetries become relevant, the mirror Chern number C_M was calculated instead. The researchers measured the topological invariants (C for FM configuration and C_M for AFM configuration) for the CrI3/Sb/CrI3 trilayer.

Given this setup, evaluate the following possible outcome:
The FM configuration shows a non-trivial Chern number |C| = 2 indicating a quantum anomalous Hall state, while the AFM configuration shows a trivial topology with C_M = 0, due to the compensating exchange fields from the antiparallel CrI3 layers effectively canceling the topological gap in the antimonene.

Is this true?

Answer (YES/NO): NO